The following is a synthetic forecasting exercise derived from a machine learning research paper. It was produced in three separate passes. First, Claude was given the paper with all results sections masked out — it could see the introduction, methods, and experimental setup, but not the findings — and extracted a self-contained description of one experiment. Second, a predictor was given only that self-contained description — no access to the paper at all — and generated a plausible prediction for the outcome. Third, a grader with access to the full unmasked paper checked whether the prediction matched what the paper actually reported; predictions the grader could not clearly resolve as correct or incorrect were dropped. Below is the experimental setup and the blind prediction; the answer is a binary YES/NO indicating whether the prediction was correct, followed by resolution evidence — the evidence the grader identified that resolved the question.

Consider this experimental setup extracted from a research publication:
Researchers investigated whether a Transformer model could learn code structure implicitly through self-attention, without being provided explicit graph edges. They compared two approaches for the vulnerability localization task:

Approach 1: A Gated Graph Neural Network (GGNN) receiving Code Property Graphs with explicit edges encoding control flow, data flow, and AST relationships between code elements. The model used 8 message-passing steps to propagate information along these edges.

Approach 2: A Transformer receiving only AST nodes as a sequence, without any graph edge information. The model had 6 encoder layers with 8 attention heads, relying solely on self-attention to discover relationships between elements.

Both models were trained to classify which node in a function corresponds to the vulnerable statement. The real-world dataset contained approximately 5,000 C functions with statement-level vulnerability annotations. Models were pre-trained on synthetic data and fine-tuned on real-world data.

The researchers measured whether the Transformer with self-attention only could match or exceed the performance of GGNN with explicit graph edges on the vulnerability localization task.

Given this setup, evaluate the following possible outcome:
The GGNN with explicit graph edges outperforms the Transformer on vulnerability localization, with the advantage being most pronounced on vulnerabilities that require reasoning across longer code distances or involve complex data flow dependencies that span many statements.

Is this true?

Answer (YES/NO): NO